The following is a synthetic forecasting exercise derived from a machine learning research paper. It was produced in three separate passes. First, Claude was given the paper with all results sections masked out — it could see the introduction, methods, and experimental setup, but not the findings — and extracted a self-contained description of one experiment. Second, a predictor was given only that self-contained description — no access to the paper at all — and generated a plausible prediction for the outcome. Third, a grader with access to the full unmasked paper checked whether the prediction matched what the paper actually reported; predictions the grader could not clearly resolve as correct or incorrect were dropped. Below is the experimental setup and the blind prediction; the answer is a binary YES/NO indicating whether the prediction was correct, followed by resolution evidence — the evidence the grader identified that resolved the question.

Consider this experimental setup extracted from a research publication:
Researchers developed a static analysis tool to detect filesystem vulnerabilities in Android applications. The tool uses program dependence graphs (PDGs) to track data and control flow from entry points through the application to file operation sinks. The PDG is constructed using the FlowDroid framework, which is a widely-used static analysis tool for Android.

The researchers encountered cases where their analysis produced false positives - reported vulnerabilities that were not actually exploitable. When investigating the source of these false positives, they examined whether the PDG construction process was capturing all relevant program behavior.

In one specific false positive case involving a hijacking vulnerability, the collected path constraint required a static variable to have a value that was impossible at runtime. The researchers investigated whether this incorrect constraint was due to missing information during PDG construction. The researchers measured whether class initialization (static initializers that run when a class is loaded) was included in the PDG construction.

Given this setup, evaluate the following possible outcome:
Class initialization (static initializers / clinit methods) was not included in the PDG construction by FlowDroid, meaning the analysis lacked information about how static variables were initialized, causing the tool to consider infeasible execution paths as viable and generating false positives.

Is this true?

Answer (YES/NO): YES